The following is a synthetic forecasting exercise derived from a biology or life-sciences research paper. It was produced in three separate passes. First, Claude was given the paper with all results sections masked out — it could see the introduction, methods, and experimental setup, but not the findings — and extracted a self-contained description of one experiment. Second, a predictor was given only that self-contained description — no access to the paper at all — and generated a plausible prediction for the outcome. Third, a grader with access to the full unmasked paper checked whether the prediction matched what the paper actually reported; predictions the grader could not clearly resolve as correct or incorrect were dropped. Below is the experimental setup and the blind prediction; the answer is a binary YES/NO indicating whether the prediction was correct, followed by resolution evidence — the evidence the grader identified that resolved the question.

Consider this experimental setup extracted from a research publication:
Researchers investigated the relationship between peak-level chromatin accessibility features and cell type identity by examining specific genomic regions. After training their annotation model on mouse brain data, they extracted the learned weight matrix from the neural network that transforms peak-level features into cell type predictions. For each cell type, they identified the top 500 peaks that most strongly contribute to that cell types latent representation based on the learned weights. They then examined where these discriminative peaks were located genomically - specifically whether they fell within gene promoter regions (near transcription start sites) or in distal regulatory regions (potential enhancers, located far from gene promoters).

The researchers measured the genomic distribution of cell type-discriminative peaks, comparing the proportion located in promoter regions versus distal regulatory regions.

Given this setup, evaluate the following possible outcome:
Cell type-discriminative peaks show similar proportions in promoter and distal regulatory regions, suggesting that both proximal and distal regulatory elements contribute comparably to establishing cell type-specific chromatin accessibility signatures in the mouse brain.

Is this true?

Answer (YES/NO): NO